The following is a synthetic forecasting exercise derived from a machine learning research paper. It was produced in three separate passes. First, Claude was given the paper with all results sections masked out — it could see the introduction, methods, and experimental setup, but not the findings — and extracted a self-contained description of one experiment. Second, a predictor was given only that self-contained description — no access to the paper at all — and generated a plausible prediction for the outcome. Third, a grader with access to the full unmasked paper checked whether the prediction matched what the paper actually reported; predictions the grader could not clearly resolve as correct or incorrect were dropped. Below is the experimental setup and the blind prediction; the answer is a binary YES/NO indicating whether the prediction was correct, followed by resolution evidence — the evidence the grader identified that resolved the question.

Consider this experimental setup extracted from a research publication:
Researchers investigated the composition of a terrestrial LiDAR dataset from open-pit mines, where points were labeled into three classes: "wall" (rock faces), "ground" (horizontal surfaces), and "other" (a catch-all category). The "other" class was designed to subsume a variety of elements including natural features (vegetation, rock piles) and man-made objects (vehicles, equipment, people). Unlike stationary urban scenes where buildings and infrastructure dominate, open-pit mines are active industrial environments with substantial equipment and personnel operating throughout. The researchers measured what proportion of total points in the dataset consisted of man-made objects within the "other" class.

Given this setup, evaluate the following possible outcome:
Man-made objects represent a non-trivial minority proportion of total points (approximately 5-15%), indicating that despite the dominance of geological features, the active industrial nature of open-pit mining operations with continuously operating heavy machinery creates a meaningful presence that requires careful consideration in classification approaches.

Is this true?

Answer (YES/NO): NO